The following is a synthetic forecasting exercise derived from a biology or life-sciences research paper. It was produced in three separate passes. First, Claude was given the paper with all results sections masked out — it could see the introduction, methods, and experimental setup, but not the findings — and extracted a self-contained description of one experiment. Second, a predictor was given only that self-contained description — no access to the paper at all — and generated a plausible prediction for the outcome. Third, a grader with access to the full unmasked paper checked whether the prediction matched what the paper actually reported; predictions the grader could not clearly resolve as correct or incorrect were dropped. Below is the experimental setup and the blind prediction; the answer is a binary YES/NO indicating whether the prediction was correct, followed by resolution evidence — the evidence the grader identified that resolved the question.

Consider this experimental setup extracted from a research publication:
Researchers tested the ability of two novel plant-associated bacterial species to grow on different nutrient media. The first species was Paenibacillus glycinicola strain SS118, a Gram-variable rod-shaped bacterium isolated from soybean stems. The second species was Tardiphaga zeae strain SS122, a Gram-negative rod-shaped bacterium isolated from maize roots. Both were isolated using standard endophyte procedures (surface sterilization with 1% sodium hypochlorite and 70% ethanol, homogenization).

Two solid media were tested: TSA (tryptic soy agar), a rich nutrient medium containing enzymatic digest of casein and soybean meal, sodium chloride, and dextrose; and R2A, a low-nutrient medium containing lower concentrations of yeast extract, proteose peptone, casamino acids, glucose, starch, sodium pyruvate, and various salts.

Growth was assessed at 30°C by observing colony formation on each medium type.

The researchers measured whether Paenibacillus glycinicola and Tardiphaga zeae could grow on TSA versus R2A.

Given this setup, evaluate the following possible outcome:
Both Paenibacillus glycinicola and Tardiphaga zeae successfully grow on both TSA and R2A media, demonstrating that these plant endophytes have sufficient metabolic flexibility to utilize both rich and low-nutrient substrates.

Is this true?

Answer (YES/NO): NO